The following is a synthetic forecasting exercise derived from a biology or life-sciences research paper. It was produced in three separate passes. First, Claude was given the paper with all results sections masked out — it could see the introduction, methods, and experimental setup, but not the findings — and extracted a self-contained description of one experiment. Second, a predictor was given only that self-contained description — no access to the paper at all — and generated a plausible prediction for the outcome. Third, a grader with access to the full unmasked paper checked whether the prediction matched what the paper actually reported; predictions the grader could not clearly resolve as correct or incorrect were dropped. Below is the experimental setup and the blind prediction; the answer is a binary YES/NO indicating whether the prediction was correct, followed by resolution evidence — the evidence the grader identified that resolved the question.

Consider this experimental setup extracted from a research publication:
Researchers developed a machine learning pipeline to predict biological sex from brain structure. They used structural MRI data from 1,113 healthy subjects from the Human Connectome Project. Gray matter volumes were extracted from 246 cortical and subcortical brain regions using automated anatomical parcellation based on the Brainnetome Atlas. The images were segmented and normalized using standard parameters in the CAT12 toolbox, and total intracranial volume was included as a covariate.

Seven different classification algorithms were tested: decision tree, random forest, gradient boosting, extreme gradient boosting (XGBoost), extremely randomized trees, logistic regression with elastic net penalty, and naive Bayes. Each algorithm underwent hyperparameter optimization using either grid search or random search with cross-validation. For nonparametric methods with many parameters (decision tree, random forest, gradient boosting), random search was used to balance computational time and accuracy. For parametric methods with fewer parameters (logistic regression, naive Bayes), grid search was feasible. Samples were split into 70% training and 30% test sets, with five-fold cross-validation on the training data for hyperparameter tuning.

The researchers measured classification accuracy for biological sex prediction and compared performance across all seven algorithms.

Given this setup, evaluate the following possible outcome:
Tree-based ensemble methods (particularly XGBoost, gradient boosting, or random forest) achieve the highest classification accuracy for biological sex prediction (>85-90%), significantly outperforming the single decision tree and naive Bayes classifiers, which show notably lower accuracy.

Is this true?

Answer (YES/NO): NO